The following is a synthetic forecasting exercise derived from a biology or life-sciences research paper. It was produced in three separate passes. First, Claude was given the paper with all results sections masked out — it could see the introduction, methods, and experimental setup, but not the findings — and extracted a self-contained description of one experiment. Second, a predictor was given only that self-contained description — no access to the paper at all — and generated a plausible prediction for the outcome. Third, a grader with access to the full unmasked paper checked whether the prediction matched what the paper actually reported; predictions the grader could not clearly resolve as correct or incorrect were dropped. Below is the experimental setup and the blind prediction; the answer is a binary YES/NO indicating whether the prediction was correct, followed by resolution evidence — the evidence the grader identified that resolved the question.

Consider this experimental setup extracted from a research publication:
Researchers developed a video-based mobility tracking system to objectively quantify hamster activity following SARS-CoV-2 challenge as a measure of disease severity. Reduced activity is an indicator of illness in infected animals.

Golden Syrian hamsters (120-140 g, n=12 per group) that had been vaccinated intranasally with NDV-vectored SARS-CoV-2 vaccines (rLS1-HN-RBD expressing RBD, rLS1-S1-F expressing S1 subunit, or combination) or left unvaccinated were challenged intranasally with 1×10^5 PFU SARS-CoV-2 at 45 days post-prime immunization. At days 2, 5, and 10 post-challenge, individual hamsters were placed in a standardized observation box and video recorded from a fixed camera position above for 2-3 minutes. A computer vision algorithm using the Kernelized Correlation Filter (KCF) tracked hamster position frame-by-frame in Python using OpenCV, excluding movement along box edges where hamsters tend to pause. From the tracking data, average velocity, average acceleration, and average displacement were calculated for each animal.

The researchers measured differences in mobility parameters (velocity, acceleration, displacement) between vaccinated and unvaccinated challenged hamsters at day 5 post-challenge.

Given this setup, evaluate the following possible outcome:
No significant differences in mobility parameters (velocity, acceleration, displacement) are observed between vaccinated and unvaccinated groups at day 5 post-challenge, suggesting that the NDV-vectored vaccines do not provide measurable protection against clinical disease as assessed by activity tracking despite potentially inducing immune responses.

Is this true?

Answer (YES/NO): NO